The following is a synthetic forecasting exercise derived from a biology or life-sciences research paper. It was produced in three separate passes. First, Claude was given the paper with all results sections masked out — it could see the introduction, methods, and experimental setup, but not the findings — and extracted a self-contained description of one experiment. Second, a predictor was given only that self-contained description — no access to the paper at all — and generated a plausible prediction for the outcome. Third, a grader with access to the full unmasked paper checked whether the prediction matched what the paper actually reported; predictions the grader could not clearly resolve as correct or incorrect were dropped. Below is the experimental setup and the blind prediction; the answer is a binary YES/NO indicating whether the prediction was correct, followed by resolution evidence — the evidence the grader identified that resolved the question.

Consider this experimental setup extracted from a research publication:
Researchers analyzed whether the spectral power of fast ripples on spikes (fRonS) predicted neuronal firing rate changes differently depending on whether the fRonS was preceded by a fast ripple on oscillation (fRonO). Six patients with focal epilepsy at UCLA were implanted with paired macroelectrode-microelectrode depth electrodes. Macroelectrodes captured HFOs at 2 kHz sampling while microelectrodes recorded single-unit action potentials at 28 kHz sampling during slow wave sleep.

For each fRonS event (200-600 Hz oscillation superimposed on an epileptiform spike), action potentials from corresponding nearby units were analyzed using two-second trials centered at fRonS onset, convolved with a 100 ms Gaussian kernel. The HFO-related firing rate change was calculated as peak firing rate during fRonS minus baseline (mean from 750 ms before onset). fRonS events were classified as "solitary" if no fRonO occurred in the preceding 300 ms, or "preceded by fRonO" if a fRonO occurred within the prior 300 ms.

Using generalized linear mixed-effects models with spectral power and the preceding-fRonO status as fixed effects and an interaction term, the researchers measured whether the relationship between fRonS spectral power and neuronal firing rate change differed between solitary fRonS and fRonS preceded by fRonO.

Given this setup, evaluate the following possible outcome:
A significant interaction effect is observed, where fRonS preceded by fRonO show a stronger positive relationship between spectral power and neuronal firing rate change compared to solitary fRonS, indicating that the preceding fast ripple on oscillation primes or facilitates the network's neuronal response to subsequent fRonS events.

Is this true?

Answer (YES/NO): NO